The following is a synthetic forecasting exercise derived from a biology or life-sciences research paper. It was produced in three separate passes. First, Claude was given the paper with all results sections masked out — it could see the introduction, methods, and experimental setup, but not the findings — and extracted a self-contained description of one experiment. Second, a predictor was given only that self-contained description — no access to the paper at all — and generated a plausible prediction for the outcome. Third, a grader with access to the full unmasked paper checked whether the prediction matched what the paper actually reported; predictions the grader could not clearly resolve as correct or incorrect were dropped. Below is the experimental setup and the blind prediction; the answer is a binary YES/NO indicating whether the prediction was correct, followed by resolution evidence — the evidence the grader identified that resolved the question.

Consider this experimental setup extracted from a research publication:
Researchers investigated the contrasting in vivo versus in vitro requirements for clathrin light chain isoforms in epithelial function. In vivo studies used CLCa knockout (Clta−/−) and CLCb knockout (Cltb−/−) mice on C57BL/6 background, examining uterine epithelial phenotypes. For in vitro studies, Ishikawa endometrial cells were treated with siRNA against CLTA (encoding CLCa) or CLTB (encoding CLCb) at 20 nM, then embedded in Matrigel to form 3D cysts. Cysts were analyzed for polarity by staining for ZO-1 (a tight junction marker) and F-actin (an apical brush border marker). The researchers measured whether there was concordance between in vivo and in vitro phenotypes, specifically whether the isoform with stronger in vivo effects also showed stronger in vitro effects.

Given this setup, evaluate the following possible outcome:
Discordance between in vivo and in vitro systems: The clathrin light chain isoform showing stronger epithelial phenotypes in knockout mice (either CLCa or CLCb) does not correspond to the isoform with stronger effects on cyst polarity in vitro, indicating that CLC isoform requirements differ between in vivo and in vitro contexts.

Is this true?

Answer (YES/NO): NO